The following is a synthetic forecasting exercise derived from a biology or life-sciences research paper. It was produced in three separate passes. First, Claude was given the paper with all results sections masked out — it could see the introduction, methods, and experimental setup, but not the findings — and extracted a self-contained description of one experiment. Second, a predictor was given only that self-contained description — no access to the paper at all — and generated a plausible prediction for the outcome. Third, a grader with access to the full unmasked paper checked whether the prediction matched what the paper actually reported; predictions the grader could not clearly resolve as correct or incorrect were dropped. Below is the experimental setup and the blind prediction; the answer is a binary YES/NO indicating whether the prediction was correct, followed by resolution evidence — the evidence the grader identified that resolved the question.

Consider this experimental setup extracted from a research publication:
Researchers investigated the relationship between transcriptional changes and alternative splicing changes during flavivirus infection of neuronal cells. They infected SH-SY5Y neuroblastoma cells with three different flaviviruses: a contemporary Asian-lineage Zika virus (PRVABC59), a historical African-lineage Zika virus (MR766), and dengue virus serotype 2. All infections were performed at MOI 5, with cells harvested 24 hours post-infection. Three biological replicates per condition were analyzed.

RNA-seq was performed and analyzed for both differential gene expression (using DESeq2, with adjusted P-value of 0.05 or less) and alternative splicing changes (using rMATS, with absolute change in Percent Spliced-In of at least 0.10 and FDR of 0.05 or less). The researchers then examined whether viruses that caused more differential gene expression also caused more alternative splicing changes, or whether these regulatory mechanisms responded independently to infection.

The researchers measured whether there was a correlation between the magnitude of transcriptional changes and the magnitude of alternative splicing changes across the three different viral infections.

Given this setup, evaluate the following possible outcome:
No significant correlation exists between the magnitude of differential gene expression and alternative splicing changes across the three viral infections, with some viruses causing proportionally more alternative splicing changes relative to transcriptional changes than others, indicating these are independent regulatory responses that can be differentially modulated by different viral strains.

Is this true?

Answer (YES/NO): NO